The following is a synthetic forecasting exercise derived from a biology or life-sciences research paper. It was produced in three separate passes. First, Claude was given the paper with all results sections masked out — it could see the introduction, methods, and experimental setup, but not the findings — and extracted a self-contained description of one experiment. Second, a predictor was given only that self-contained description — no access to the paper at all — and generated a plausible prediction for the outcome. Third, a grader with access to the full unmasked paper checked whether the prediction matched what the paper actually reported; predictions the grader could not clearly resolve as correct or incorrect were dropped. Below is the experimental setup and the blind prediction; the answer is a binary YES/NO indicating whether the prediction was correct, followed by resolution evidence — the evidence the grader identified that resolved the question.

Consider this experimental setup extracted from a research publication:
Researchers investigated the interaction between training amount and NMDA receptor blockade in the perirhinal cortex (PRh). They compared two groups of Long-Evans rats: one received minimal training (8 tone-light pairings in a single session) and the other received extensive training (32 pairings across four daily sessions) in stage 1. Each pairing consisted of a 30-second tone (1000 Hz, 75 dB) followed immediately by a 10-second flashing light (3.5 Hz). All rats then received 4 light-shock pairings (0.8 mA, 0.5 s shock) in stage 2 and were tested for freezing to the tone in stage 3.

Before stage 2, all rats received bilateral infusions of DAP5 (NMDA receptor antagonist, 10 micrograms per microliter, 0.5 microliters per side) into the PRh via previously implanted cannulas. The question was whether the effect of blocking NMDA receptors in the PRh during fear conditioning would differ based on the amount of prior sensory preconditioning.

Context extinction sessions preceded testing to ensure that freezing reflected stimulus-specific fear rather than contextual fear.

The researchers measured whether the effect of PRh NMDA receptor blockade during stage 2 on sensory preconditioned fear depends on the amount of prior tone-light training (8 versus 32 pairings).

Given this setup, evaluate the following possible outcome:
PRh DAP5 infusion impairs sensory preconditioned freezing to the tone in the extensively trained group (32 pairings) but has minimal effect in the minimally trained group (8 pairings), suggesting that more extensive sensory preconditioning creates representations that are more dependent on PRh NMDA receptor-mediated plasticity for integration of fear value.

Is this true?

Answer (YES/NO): NO